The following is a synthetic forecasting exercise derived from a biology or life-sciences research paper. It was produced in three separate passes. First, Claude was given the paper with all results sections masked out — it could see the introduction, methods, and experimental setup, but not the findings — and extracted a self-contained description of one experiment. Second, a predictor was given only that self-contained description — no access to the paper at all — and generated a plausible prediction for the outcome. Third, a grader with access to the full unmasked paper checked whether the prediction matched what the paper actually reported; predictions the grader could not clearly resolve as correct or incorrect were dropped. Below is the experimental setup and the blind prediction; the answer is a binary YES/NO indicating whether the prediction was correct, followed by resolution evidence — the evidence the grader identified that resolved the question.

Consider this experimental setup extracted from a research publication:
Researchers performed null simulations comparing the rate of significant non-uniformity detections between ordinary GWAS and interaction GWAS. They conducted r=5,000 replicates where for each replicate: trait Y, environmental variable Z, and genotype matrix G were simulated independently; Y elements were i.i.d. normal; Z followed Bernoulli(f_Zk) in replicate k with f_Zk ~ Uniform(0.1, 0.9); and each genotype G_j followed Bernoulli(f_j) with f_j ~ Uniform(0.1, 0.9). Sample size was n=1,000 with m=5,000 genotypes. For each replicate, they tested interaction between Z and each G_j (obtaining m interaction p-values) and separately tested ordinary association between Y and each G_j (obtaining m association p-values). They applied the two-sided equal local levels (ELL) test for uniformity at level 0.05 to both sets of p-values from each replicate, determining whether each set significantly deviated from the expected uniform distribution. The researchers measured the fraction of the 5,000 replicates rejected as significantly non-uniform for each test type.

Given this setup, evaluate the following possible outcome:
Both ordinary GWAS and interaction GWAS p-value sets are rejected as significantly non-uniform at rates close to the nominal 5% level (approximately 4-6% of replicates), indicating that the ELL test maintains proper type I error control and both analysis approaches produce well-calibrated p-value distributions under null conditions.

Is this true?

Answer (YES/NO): NO